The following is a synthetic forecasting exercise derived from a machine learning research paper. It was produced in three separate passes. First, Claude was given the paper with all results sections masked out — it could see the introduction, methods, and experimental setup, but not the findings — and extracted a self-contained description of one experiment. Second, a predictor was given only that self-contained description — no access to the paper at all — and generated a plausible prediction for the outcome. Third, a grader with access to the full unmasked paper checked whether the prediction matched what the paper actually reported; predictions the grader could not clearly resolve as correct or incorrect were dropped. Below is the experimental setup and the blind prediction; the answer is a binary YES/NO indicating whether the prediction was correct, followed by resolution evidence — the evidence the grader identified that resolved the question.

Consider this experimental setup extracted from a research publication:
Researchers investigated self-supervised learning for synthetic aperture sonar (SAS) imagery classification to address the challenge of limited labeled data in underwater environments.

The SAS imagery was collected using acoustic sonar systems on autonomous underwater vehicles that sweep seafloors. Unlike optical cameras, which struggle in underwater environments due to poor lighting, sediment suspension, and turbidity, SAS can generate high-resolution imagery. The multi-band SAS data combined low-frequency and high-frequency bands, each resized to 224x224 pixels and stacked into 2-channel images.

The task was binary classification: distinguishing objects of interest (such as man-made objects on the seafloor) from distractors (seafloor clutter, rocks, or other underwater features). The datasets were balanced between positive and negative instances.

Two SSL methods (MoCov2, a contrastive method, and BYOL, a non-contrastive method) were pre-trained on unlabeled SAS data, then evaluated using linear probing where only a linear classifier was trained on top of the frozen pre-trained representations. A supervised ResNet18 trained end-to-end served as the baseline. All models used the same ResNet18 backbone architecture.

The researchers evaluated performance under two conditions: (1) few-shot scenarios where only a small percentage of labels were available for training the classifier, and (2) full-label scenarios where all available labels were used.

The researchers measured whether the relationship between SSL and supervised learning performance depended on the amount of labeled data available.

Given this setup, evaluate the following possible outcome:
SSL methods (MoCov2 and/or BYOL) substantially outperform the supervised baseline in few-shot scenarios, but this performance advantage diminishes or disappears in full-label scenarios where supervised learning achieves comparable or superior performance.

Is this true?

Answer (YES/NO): YES